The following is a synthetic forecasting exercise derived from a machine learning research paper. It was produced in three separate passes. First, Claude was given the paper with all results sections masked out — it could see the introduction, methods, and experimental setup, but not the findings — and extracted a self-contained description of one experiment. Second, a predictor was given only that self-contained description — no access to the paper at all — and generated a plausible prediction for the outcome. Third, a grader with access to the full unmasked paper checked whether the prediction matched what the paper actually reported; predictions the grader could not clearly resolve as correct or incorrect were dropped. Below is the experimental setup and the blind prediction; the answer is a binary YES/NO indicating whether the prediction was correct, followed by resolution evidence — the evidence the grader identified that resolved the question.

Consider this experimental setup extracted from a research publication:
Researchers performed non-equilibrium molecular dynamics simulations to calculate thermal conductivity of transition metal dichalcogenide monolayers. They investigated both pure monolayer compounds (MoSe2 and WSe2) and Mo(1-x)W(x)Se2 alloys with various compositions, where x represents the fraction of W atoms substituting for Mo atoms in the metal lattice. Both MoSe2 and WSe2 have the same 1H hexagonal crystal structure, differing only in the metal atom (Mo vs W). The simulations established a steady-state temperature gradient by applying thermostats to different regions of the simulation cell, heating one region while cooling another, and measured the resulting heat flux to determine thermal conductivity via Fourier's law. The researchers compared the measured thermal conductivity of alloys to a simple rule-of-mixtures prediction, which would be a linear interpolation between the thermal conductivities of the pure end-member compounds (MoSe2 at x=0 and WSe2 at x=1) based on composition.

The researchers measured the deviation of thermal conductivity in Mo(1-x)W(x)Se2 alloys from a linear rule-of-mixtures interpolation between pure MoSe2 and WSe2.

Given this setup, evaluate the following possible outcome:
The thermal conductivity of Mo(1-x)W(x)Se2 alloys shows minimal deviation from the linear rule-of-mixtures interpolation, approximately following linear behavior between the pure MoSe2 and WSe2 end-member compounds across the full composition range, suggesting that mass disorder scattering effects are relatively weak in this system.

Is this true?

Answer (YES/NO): NO